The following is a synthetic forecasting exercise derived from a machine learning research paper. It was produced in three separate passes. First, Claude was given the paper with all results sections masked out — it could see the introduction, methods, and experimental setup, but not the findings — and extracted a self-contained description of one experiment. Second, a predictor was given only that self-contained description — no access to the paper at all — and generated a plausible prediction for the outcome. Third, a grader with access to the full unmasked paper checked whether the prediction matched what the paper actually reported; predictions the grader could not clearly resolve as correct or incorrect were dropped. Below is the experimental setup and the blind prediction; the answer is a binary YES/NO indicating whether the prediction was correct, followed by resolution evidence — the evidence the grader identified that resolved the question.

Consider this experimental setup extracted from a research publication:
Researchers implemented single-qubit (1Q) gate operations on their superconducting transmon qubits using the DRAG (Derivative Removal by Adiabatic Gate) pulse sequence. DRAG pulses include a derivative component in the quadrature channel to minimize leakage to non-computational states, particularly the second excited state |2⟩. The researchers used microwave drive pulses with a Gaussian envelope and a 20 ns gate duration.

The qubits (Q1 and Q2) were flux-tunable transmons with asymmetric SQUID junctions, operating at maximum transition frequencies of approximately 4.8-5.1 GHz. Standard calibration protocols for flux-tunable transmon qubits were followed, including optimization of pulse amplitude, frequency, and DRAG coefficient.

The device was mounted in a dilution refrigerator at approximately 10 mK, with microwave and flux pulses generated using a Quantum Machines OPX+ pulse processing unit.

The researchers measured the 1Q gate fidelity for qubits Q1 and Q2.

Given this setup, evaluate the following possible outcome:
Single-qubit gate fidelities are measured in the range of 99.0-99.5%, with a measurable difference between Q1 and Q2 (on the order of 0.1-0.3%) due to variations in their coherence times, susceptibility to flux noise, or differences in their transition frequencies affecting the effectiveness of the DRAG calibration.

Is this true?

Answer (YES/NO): NO